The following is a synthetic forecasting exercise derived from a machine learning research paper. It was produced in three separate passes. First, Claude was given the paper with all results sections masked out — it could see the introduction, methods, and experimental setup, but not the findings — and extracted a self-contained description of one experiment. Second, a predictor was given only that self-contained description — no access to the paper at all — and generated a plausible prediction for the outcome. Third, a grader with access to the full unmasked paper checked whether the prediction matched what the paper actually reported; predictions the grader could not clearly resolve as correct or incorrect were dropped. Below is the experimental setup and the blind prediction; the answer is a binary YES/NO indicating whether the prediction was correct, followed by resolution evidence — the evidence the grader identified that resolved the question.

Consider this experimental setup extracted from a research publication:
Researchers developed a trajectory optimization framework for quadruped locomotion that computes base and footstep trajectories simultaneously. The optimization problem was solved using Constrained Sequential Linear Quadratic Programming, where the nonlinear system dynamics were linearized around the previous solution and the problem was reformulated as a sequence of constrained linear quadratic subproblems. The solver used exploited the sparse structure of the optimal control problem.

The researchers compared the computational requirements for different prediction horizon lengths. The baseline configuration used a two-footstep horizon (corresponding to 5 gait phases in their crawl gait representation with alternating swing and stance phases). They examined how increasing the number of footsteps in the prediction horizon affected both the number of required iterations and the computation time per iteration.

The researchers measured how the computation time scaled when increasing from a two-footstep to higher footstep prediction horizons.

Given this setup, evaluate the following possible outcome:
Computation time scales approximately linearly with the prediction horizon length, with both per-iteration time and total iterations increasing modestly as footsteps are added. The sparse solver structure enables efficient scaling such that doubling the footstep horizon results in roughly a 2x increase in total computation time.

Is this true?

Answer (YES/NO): NO